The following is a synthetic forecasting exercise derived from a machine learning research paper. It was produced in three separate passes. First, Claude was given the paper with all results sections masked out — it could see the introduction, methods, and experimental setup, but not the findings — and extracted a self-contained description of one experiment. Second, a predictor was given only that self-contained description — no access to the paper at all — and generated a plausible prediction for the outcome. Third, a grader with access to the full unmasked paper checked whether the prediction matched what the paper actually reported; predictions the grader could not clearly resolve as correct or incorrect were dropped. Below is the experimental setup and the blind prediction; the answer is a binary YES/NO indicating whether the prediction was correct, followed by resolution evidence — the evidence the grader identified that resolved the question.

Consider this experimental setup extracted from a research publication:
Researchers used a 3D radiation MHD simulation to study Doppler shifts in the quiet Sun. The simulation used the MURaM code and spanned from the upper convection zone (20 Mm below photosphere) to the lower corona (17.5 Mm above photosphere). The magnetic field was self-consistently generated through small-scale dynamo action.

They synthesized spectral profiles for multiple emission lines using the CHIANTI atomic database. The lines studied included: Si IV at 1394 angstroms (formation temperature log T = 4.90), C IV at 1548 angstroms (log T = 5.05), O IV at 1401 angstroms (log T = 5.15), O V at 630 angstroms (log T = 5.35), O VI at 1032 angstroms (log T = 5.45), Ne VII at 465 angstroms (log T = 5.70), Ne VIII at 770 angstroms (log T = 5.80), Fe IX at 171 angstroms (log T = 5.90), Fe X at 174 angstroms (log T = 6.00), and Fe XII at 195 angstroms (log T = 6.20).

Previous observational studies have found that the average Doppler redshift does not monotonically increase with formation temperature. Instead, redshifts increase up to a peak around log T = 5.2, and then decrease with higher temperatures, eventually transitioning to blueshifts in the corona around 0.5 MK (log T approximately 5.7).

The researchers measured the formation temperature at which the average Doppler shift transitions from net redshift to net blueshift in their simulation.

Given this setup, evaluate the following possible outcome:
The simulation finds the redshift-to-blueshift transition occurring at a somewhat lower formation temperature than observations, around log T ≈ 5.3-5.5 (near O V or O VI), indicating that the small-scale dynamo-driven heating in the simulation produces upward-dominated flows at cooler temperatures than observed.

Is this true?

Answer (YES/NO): NO